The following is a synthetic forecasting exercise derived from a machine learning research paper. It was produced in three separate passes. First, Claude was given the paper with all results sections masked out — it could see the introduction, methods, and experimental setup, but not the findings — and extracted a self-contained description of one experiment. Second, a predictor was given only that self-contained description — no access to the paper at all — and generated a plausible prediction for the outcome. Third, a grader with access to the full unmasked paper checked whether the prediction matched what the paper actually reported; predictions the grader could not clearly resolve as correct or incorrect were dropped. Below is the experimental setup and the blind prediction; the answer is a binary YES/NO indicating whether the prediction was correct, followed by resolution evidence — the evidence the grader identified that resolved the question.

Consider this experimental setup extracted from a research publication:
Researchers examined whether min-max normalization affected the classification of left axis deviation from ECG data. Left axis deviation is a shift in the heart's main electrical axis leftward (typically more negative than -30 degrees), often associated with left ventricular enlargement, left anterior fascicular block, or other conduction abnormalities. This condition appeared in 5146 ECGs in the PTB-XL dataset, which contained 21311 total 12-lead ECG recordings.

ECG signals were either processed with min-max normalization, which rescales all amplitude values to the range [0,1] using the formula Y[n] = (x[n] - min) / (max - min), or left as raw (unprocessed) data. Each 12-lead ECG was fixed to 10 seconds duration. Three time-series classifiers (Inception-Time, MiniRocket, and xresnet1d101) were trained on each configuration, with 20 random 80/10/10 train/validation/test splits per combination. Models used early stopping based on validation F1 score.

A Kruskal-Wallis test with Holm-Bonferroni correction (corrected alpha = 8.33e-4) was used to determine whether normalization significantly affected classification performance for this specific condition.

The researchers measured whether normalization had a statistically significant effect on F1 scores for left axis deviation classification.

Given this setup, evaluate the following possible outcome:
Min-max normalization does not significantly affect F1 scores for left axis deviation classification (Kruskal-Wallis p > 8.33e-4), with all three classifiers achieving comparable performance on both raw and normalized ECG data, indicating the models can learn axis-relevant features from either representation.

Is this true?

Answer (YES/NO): NO